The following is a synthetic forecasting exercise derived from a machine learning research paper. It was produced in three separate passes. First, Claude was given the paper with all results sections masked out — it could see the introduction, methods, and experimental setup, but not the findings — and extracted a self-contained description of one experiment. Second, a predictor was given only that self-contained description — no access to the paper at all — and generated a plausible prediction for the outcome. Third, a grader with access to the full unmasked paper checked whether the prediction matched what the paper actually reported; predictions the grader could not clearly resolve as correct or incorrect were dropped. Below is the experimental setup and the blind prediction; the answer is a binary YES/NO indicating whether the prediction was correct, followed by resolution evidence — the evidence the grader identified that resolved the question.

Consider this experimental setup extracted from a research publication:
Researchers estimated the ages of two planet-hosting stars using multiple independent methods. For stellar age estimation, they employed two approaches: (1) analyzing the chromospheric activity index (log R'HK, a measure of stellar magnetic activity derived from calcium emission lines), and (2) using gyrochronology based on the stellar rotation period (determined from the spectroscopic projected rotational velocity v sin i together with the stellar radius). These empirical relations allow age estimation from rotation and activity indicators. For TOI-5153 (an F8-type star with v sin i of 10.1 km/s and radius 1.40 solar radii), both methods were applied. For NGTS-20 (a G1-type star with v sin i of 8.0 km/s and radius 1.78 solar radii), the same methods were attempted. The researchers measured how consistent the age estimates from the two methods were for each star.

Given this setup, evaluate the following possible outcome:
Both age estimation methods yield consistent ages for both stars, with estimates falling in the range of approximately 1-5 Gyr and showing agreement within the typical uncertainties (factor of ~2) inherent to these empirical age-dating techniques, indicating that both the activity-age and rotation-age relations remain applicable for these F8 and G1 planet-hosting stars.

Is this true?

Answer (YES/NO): NO